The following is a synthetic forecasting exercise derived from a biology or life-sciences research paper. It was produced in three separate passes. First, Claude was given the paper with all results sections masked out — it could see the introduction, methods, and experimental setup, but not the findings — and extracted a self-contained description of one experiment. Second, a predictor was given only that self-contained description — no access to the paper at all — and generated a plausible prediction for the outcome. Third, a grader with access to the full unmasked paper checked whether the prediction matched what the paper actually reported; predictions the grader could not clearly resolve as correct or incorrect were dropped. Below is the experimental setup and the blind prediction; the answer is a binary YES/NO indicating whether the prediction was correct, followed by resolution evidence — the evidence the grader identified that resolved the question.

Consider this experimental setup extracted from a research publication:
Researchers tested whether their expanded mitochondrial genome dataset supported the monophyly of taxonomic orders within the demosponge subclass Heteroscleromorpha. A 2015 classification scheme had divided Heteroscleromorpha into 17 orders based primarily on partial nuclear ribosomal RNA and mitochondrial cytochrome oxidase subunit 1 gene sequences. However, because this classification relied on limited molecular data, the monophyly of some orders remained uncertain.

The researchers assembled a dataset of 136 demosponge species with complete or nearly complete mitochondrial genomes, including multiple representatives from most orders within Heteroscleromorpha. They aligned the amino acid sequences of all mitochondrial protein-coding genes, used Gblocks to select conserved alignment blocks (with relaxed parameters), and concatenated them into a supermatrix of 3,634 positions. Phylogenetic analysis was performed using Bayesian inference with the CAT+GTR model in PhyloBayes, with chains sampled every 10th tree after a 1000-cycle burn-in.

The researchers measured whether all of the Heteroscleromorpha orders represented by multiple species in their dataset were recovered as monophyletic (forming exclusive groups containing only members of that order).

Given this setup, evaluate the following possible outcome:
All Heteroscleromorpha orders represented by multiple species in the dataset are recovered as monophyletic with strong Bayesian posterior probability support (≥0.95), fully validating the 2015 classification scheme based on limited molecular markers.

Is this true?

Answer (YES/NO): NO